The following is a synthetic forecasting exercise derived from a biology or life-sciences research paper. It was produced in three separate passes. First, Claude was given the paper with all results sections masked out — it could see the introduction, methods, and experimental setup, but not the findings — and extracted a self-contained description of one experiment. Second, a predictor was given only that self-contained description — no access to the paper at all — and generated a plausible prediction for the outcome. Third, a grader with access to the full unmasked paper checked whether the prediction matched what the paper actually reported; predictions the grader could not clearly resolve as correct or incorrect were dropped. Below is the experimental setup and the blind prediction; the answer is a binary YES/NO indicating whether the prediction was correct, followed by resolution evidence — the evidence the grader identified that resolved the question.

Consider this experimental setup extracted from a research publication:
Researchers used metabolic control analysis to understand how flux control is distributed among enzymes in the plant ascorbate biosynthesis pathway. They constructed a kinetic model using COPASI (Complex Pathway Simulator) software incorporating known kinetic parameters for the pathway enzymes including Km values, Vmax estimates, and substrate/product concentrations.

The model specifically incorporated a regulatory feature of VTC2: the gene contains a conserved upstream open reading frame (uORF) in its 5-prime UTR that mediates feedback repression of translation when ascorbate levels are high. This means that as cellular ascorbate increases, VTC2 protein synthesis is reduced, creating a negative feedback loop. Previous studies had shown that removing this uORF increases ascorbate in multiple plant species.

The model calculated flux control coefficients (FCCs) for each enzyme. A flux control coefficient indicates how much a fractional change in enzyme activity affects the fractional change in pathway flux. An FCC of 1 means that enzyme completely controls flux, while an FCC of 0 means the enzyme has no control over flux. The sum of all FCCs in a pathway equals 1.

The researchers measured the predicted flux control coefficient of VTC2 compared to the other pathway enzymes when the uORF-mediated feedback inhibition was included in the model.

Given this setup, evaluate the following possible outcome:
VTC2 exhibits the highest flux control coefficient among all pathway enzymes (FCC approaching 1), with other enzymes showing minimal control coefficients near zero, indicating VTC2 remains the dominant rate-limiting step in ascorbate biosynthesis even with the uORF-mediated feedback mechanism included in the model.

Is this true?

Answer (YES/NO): YES